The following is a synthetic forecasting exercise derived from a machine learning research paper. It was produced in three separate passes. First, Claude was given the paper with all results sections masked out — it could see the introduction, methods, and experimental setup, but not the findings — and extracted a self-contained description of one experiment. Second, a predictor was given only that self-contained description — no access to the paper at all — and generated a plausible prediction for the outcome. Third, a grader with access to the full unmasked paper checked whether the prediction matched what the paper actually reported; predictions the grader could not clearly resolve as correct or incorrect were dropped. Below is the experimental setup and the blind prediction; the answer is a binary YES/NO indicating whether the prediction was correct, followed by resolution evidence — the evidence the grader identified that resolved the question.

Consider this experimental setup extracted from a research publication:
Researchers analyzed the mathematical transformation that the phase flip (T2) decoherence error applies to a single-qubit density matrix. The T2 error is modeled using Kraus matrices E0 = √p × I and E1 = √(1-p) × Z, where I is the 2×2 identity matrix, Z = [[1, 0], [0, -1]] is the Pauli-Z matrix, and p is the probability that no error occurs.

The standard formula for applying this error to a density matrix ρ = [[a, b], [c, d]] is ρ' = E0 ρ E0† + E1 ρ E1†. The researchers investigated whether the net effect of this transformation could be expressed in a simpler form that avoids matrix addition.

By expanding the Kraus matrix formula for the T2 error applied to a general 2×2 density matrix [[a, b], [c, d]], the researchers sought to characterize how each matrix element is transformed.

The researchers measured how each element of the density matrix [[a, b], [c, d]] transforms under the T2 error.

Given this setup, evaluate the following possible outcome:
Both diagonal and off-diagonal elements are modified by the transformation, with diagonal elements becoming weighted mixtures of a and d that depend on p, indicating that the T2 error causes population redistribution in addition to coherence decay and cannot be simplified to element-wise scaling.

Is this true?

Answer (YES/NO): NO